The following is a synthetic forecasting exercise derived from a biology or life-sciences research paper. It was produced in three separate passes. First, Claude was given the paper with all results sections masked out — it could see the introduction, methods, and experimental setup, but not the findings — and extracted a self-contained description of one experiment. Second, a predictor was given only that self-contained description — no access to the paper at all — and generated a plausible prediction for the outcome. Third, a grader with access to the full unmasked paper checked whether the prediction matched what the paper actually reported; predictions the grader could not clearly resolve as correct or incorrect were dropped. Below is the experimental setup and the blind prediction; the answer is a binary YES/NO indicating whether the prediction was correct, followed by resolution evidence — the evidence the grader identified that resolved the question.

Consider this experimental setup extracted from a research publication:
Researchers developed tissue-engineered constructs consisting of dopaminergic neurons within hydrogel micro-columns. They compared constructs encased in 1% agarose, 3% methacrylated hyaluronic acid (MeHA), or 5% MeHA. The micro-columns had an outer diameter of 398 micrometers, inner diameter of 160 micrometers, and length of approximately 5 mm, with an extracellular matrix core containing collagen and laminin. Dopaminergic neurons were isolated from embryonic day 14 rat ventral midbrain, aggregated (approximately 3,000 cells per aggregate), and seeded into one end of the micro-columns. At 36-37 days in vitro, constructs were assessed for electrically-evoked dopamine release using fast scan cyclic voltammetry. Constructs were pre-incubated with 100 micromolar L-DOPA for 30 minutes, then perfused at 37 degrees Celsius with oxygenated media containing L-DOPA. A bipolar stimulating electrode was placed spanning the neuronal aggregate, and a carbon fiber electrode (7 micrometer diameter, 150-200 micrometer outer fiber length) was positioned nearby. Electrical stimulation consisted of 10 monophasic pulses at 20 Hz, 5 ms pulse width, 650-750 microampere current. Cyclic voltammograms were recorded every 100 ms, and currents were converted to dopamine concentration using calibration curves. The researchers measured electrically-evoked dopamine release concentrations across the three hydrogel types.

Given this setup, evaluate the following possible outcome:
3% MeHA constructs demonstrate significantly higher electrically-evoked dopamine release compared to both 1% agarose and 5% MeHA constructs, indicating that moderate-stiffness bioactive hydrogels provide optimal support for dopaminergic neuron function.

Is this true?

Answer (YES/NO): NO